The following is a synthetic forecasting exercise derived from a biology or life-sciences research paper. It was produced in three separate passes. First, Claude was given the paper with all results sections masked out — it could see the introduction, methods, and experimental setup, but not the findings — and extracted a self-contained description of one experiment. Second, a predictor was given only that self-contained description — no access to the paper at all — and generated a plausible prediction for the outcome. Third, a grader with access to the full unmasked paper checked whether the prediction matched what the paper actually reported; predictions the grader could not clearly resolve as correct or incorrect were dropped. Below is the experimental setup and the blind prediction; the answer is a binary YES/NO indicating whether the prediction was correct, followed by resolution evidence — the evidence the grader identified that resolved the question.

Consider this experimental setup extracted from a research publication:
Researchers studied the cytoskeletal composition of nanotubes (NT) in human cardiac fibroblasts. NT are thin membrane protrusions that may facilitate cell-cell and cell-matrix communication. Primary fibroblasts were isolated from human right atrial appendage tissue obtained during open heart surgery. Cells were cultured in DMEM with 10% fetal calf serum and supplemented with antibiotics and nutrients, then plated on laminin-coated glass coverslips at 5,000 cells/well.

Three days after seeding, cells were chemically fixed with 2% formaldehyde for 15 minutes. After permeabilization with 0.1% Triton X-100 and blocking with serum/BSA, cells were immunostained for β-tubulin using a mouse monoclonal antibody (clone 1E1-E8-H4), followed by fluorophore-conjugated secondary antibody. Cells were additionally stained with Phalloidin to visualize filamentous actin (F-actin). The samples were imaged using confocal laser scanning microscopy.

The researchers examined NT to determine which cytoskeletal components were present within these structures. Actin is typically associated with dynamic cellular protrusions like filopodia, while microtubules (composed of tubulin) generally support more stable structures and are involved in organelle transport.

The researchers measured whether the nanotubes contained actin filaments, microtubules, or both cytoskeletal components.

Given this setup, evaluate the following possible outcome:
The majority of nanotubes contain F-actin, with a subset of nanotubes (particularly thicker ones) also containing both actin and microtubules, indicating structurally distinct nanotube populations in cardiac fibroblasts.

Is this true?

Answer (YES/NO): YES